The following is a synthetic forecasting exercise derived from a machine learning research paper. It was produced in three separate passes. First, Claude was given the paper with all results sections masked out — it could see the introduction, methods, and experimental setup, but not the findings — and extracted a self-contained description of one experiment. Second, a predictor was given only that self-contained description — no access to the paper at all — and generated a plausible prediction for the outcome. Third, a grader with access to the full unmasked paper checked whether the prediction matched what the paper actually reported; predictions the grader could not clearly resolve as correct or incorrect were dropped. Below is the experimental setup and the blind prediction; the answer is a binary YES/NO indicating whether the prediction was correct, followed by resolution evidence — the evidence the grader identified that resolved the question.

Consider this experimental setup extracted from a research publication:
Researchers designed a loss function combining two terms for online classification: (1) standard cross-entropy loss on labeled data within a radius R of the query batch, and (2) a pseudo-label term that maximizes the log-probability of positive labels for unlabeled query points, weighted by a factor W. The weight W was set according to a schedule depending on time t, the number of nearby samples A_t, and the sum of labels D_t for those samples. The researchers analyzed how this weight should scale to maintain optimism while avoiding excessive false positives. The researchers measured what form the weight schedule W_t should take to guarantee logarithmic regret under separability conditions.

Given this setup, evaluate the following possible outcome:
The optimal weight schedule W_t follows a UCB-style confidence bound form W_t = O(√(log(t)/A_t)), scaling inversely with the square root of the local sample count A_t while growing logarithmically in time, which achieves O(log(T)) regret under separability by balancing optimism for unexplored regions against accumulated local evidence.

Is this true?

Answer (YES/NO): NO